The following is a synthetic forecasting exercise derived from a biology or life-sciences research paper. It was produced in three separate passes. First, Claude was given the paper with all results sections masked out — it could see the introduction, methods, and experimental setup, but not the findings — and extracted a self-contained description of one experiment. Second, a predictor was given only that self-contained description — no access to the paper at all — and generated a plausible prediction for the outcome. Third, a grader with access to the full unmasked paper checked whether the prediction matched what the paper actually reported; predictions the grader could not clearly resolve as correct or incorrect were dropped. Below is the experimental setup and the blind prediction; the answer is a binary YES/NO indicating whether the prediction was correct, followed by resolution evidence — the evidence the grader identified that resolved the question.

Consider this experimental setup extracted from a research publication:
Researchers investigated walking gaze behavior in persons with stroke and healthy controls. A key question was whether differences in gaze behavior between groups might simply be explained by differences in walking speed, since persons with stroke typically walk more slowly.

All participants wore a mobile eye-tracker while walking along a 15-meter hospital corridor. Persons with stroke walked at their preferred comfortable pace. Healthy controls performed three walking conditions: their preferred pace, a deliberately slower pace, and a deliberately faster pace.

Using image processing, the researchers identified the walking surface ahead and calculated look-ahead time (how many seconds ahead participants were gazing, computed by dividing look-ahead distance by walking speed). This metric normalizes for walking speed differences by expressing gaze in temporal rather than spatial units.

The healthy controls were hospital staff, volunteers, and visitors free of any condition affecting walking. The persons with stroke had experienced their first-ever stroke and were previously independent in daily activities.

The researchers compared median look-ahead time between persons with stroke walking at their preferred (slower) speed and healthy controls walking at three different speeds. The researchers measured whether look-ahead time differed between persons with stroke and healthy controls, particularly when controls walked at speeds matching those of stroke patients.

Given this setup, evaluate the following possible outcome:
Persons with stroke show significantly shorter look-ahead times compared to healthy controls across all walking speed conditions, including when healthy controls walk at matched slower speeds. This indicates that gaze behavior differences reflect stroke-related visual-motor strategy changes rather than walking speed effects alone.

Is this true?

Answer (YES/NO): NO